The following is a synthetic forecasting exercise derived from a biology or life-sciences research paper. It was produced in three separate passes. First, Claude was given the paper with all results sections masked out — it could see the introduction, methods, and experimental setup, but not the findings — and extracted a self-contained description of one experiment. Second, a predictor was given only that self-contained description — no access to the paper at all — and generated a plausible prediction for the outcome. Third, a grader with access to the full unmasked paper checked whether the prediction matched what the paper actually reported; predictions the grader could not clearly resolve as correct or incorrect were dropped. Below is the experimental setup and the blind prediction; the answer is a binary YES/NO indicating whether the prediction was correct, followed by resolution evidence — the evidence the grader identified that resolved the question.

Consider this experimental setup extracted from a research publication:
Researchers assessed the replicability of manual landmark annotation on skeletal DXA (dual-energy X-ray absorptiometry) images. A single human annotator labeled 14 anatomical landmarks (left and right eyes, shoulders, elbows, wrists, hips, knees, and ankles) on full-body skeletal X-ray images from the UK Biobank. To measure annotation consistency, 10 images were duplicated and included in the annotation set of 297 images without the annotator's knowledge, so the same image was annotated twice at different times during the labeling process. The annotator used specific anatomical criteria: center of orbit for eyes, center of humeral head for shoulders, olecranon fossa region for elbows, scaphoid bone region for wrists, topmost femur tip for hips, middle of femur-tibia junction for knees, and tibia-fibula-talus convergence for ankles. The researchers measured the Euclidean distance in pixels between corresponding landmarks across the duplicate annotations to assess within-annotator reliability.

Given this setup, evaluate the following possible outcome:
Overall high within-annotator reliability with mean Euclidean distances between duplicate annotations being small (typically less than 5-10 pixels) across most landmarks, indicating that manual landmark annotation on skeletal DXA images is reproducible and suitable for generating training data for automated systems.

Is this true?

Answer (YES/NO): YES